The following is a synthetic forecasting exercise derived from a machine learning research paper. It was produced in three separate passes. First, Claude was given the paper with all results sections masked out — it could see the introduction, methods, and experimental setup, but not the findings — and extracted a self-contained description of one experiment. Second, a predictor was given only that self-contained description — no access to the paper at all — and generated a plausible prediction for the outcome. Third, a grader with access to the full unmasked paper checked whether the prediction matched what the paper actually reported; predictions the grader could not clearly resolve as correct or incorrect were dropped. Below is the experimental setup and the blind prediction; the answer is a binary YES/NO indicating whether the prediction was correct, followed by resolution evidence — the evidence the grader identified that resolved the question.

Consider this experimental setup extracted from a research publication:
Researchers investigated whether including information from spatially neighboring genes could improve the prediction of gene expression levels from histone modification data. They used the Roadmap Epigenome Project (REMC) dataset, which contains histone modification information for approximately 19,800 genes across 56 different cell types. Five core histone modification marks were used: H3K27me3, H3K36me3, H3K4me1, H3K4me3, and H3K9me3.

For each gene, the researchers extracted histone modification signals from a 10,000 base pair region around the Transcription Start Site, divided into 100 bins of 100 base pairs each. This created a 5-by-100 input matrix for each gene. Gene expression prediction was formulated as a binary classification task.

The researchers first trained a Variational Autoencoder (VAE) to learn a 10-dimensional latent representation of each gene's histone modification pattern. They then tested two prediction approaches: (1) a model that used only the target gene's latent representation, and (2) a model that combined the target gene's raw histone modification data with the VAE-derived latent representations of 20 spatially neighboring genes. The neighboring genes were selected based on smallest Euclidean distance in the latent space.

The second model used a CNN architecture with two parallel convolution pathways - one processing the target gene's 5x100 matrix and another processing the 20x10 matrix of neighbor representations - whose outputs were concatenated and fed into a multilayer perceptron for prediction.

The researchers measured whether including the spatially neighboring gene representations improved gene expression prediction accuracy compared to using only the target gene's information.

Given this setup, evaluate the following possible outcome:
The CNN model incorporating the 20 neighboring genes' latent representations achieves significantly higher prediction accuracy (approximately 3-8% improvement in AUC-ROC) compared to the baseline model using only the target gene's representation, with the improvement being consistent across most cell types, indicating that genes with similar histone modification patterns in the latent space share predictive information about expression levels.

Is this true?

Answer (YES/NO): NO